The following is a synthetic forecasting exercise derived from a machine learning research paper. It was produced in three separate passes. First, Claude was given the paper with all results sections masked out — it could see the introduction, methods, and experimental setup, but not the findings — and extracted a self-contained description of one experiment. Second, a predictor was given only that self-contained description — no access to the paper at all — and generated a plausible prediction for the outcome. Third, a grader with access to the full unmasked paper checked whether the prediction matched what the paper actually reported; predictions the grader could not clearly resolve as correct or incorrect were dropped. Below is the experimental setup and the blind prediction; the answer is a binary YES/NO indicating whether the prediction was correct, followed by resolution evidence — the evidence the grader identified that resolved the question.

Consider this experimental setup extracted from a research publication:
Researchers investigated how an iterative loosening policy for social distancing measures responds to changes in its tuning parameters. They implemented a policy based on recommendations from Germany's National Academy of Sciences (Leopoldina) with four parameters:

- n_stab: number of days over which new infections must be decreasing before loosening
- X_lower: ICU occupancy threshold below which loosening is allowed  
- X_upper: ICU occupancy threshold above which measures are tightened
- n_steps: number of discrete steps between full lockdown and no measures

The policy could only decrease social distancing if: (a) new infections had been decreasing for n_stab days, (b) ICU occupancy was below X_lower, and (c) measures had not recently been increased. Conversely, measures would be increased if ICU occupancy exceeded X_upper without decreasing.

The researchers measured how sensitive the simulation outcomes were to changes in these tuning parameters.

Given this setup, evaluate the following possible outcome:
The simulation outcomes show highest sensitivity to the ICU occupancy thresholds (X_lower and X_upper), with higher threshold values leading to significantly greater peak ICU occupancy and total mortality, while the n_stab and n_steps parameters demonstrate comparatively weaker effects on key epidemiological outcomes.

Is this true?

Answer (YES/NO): NO